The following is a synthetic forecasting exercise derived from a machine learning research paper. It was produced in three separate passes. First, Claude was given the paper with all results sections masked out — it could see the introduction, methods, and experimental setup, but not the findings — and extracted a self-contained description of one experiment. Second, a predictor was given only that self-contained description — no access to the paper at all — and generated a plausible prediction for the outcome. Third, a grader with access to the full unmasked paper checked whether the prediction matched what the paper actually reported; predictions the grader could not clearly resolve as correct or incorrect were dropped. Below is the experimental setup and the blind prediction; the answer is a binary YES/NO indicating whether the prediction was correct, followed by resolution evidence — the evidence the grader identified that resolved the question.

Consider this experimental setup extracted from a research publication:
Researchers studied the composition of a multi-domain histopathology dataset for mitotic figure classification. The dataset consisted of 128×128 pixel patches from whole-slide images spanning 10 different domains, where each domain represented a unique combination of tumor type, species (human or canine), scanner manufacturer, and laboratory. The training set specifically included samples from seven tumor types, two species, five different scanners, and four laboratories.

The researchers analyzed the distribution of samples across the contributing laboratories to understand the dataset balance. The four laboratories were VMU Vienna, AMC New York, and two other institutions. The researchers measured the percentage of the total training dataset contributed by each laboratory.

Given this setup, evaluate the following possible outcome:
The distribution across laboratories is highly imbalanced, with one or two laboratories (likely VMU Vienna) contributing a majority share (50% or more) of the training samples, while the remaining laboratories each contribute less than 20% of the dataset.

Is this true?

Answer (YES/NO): NO